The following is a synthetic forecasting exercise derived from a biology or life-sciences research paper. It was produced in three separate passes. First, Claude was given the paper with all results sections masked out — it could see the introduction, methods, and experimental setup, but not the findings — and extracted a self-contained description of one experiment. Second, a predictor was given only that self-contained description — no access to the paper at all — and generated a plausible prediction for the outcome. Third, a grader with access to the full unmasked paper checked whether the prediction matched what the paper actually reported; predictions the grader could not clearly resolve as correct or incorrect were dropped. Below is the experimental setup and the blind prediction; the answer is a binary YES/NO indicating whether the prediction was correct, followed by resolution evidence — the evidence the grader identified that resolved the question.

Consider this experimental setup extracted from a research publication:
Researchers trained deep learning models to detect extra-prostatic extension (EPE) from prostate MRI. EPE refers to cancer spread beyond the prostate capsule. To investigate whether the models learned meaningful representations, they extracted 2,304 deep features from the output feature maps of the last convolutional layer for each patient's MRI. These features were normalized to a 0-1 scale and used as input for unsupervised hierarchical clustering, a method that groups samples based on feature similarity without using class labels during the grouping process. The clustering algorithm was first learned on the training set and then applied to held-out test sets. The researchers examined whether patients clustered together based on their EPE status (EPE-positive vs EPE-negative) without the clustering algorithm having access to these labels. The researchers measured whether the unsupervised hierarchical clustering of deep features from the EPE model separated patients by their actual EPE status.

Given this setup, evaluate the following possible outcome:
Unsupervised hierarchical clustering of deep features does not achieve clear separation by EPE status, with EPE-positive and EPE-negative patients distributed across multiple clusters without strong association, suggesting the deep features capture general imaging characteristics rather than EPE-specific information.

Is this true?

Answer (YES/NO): NO